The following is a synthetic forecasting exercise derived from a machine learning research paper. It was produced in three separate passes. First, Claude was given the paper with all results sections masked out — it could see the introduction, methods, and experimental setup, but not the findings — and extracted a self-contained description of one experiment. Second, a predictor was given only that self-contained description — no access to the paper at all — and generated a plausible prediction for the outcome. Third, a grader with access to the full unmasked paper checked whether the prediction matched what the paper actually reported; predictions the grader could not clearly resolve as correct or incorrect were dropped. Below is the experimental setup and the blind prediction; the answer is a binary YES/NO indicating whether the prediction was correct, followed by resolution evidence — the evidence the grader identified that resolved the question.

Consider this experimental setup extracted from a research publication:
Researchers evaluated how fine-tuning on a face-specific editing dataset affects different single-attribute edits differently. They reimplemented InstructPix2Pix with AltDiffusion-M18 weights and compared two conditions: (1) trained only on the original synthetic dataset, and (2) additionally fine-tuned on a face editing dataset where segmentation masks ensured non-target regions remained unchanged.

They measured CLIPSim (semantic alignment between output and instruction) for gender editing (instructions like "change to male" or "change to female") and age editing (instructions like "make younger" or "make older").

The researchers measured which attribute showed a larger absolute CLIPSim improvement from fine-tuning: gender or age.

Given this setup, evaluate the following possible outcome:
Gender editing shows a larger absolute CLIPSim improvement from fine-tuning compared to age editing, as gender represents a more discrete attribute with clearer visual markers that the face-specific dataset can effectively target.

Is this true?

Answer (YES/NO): YES